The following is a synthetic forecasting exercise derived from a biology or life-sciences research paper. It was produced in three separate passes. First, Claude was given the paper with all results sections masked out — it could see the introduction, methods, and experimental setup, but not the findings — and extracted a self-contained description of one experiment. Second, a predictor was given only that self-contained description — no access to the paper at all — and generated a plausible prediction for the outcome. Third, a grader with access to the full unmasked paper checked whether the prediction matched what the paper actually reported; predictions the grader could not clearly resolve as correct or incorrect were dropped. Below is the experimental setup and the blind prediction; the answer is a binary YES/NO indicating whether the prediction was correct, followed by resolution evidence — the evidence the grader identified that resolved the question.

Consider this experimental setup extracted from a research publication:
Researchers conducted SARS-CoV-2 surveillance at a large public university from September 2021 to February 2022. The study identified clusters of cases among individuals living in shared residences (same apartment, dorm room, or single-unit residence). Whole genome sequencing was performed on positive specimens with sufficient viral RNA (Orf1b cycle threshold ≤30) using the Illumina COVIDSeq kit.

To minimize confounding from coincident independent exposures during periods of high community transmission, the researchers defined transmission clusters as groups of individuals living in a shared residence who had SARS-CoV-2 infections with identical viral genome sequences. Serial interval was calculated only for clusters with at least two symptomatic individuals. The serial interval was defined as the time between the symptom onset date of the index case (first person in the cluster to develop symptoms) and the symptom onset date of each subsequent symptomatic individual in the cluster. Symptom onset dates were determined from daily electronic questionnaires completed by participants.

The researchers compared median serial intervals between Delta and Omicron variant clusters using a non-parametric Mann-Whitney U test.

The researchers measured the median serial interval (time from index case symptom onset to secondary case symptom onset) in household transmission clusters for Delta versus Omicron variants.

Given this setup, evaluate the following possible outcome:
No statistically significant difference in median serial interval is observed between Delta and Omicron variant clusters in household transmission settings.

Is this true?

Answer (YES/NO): NO